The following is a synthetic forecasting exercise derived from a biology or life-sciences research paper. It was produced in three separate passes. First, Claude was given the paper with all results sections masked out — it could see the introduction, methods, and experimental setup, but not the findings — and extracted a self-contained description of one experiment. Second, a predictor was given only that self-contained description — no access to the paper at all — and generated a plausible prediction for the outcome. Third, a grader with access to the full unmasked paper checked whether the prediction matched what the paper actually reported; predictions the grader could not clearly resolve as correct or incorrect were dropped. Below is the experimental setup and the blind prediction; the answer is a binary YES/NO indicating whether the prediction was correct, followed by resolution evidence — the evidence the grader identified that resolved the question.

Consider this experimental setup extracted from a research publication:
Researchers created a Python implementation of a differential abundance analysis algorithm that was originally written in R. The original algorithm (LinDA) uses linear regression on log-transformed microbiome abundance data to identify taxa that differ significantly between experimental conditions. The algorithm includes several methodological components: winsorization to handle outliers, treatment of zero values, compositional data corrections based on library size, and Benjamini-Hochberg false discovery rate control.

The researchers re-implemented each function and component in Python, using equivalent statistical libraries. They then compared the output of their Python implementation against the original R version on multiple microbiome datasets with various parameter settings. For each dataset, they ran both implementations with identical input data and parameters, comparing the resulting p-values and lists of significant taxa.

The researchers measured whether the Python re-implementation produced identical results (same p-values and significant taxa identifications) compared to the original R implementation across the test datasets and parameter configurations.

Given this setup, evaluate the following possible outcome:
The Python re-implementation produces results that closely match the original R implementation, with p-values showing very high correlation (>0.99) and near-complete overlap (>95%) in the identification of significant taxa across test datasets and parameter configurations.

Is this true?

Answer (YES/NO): YES